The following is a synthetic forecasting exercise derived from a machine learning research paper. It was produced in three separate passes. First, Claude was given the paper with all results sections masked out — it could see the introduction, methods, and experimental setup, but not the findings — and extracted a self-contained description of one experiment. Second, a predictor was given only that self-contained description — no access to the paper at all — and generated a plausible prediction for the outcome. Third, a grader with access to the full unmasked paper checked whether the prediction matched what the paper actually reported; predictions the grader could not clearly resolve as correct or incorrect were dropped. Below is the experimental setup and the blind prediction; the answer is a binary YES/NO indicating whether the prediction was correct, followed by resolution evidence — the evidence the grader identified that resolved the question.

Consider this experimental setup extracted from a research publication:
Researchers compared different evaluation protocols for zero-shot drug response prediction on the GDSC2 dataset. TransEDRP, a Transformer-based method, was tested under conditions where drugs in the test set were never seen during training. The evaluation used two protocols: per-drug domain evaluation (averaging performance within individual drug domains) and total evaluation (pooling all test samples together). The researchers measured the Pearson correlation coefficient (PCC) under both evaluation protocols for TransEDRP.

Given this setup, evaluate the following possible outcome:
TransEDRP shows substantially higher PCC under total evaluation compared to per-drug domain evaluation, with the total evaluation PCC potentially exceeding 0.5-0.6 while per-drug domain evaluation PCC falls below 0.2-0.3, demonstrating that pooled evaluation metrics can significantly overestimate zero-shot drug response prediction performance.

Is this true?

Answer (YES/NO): NO